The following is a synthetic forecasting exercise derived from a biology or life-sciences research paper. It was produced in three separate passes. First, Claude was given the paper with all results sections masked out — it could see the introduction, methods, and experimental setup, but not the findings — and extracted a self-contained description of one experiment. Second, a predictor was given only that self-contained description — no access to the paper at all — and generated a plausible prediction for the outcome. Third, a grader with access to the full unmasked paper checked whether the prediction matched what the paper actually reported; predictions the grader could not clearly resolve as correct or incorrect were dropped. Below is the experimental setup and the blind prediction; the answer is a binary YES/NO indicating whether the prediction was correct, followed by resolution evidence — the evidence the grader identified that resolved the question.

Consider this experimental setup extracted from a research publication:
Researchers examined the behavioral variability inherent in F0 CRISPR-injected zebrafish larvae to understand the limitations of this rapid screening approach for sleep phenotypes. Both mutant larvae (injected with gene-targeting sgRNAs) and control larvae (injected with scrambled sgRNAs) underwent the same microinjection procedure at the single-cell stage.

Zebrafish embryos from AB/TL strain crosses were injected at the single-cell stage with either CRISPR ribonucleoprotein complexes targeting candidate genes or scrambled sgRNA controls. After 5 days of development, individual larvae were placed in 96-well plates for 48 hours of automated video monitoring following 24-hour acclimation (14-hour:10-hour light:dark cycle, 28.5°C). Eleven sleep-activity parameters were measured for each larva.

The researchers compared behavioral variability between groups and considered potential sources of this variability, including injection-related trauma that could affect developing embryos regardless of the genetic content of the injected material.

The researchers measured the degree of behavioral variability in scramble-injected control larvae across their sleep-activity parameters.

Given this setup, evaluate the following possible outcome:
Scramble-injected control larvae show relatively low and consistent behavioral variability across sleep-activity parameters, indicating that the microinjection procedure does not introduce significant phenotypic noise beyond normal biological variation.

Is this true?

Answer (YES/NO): NO